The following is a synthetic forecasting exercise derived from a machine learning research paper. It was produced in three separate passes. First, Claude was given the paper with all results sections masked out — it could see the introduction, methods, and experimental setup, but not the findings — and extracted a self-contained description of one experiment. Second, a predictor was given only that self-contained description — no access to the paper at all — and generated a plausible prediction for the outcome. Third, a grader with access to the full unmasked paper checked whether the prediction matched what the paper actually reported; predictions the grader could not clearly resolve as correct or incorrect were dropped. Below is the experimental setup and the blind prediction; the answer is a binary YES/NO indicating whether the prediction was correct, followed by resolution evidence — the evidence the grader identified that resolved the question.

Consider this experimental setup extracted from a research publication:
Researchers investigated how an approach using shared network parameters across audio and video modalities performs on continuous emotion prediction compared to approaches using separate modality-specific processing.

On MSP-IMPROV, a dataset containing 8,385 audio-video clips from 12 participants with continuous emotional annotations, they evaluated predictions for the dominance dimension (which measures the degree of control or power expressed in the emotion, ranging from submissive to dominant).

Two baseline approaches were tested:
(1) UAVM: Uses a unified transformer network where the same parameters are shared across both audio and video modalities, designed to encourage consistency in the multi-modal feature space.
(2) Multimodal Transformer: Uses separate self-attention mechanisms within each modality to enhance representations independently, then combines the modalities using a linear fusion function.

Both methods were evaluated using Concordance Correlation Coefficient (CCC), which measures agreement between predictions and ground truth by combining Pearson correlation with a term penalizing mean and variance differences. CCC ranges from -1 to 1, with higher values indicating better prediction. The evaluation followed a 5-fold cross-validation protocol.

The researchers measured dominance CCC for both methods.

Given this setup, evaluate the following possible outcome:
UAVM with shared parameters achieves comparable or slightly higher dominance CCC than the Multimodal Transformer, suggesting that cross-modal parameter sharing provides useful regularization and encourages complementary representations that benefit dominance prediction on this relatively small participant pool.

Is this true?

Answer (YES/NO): NO